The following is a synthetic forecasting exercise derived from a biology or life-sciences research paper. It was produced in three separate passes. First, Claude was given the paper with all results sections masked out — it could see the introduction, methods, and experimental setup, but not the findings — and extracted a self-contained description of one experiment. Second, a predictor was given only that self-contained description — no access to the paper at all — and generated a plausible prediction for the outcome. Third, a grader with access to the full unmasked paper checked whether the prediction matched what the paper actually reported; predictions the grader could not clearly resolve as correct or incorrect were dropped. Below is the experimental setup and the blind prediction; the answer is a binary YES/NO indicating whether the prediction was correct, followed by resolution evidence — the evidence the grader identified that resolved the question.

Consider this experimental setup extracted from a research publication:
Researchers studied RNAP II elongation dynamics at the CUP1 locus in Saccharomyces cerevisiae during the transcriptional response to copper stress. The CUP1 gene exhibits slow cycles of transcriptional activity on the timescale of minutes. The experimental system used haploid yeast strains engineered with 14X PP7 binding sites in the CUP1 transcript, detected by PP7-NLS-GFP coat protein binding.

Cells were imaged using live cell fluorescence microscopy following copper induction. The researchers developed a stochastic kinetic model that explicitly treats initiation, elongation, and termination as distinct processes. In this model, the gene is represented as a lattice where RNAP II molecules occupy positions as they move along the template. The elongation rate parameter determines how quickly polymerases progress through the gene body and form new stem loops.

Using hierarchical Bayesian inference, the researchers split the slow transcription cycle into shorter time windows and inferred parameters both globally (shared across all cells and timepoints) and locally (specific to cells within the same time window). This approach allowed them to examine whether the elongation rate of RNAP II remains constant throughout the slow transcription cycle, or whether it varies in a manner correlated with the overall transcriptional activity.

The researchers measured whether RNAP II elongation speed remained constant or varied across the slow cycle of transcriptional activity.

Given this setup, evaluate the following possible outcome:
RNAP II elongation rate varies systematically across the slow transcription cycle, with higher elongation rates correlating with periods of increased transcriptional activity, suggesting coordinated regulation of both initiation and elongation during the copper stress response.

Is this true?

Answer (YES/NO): NO